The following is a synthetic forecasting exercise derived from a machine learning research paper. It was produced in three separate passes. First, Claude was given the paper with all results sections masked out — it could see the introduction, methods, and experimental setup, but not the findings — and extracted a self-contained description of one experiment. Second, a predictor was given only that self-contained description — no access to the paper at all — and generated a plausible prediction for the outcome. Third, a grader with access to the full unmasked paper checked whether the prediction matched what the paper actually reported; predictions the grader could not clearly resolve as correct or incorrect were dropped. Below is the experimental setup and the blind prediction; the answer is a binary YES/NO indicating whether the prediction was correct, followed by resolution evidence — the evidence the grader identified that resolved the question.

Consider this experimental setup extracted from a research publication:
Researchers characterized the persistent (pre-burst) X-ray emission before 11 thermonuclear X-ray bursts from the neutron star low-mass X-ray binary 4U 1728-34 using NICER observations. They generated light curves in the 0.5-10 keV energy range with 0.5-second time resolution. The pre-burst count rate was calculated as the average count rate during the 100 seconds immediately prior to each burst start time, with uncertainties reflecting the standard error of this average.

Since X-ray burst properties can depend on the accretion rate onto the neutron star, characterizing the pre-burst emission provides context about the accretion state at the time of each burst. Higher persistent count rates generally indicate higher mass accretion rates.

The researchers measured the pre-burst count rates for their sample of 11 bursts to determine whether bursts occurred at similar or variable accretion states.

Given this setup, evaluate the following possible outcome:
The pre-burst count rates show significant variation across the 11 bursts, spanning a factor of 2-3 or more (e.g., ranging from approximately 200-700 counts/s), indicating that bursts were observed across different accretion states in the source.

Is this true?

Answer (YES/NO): NO